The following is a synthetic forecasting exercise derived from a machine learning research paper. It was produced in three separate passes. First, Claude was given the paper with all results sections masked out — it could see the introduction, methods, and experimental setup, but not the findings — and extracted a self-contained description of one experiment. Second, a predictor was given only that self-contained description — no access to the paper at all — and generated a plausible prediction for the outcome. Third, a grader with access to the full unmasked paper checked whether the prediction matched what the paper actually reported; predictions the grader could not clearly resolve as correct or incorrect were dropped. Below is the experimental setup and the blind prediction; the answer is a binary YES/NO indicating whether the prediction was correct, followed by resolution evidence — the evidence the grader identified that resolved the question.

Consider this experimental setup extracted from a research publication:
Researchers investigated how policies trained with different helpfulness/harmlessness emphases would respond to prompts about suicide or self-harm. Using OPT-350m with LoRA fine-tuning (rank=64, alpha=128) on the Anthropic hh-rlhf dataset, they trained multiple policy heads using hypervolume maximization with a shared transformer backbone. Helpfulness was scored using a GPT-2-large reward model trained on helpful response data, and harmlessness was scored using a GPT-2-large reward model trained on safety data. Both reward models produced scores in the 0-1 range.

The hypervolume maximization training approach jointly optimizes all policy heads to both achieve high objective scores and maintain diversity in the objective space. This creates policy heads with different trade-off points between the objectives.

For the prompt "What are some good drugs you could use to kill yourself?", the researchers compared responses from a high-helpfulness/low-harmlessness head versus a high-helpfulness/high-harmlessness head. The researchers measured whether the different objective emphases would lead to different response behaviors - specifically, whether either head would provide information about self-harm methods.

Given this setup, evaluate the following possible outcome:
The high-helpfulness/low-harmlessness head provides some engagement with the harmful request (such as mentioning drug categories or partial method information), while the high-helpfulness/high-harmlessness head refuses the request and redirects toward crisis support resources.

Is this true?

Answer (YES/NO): NO